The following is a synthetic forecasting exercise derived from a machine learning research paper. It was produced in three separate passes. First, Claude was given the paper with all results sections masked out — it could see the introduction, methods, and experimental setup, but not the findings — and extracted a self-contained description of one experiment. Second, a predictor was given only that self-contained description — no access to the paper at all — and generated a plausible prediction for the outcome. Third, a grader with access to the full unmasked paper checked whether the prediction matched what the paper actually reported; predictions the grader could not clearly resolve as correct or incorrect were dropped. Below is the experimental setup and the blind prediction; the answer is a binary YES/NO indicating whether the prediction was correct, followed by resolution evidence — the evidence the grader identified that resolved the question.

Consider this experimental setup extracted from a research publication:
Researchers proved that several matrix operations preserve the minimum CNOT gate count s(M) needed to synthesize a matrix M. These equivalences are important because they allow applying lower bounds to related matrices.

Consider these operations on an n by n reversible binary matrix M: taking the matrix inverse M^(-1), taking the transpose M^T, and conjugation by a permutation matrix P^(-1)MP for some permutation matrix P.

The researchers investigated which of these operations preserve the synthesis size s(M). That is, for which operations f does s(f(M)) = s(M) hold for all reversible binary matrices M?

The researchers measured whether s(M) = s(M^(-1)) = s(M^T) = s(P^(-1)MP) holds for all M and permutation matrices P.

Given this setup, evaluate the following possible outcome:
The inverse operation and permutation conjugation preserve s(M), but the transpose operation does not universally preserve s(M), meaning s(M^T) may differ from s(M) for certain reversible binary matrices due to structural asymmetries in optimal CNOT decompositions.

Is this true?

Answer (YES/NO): NO